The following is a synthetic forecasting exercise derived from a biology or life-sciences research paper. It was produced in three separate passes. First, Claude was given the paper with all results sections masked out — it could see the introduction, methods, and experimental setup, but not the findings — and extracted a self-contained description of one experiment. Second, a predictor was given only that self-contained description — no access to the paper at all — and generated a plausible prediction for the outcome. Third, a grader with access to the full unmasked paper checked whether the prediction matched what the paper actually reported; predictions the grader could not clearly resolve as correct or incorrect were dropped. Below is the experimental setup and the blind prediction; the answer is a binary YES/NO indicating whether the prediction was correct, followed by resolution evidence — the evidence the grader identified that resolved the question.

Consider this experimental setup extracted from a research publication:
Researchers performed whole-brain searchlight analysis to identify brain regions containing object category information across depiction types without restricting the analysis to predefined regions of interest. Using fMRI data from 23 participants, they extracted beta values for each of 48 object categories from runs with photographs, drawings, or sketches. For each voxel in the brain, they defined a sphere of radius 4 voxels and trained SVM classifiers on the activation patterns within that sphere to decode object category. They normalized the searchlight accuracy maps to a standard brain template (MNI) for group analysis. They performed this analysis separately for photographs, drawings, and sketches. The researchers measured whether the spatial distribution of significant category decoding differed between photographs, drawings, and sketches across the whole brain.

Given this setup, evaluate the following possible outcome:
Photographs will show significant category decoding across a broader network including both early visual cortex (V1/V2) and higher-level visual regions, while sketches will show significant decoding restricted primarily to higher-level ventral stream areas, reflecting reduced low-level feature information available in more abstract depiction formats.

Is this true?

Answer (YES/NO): NO